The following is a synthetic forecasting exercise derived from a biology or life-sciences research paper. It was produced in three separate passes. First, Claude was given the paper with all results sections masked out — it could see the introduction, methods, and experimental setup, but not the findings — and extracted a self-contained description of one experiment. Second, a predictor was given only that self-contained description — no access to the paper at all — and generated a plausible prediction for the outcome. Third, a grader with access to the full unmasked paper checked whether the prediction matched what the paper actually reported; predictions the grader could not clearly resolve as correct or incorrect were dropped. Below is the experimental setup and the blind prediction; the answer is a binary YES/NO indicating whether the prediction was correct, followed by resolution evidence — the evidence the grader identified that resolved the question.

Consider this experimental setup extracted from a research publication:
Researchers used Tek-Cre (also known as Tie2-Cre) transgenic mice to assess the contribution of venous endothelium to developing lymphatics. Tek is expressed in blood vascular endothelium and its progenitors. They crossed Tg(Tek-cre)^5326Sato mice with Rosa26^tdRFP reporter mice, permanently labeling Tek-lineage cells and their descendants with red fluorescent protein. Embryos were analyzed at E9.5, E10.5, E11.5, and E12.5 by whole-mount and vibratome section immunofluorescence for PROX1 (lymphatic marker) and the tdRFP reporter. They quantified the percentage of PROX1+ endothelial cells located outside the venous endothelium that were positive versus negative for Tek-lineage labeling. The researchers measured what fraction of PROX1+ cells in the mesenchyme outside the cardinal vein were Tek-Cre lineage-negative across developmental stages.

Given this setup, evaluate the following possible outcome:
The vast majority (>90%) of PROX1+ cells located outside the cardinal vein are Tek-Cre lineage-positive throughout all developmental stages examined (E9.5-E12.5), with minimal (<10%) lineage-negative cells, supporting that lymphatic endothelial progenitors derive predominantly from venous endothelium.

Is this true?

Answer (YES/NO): NO